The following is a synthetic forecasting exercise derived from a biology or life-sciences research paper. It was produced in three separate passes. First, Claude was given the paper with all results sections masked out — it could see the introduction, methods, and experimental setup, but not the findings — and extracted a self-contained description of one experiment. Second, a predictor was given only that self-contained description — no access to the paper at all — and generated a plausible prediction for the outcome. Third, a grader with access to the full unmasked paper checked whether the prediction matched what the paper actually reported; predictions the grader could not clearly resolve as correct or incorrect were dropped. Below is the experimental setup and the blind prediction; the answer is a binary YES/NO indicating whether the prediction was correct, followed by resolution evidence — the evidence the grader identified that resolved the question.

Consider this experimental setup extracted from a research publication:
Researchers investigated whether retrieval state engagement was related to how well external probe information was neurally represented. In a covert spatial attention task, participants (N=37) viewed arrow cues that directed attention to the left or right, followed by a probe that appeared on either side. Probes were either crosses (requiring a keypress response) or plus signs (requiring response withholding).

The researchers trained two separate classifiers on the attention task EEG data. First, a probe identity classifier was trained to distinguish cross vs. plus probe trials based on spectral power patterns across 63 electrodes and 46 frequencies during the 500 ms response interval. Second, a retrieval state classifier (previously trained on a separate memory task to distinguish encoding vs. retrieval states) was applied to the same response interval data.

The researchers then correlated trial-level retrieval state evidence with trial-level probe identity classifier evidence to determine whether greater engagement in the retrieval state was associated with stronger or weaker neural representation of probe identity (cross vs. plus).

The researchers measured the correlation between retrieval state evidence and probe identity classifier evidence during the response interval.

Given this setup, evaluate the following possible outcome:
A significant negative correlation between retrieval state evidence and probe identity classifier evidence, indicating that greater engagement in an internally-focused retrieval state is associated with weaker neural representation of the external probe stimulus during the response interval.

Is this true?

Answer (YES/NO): NO